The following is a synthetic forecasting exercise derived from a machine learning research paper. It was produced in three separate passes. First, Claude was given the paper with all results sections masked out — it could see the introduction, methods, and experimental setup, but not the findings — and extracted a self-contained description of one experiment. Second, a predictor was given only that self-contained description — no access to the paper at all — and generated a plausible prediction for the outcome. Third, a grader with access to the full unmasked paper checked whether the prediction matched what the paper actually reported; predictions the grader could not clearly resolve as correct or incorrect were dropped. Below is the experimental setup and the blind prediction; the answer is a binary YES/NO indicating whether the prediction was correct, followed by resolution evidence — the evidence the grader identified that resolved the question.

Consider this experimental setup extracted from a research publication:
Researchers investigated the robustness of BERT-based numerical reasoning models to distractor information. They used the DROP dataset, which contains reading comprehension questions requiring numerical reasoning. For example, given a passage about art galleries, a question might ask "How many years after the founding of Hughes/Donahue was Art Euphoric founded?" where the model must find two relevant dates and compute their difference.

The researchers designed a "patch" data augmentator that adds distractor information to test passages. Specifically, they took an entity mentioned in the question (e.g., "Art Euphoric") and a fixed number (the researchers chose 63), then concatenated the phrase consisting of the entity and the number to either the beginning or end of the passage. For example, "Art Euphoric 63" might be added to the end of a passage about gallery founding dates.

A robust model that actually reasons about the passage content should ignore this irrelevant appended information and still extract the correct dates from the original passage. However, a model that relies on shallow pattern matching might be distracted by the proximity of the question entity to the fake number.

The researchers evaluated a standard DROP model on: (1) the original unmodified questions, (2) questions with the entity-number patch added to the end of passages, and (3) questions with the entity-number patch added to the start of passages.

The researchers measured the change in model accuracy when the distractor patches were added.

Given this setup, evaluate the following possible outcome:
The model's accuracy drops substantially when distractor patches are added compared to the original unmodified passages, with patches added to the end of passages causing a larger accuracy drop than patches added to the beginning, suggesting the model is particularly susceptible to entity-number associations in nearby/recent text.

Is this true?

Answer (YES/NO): YES